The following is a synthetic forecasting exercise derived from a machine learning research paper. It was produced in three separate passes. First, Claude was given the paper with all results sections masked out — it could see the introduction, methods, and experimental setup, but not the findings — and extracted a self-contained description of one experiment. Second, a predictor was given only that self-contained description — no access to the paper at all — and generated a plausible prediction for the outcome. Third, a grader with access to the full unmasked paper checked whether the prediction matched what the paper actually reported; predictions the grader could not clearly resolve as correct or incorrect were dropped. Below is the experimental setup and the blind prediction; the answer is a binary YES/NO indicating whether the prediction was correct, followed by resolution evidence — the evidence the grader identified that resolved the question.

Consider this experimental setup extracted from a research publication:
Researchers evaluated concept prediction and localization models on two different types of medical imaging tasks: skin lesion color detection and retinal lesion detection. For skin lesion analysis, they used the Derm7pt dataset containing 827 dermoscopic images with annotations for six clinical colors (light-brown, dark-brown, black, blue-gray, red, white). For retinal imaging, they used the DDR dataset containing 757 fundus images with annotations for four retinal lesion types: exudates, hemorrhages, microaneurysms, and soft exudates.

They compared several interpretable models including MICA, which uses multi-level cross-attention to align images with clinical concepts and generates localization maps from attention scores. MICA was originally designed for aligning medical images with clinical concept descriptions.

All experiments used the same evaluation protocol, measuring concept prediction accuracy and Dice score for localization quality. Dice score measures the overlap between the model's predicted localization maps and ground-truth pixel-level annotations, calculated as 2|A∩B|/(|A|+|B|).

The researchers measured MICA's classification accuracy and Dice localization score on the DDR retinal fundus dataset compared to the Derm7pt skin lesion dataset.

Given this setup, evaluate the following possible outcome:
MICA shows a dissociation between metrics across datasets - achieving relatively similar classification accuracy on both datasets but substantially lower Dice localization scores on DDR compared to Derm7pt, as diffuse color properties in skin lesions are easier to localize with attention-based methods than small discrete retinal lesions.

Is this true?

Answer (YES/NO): NO